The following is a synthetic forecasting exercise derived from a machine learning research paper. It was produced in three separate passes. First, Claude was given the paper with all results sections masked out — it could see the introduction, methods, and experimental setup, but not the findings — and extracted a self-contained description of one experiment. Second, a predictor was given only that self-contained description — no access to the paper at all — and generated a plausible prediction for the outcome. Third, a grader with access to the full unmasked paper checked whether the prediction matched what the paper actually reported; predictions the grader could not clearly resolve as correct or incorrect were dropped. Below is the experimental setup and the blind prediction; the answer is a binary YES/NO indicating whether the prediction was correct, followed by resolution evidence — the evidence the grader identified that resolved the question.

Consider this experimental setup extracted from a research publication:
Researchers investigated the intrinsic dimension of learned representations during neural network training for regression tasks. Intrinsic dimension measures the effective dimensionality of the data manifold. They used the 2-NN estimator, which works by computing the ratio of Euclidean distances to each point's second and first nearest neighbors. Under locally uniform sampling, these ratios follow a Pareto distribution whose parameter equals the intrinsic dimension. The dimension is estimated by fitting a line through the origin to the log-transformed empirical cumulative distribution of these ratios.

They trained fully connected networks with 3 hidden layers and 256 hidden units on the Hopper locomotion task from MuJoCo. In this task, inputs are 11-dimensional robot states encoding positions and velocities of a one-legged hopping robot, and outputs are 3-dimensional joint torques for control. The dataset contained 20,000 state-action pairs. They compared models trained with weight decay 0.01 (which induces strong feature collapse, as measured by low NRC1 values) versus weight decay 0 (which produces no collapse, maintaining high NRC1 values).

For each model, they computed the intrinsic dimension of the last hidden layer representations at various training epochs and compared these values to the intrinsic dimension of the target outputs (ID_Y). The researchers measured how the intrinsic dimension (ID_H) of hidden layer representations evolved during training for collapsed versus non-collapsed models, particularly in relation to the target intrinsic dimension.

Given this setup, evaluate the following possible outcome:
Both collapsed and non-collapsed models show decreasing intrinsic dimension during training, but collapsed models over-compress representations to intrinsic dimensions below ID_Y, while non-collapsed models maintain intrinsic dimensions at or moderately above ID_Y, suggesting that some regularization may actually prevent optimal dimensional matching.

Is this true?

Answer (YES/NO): YES